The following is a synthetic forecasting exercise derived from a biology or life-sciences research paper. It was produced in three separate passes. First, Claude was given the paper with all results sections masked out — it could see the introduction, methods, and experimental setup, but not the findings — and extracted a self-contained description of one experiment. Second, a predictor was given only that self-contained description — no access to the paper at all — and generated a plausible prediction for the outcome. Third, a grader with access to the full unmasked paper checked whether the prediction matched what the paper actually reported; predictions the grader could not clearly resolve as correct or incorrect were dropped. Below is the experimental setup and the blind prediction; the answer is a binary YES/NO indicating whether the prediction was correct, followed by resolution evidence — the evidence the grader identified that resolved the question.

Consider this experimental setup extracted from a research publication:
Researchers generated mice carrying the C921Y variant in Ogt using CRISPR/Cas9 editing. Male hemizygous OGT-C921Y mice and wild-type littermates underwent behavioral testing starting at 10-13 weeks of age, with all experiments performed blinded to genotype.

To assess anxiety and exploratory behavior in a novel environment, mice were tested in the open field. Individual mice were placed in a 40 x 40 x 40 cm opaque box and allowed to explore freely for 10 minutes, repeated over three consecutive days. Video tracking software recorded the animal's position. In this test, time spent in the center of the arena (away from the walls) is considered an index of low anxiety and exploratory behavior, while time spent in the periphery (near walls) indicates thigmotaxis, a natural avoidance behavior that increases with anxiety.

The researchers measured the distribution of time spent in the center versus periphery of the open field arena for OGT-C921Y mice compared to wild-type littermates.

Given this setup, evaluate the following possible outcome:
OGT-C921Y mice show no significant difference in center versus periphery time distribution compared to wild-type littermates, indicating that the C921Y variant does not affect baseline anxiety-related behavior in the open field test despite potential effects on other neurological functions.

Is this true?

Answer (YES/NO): NO